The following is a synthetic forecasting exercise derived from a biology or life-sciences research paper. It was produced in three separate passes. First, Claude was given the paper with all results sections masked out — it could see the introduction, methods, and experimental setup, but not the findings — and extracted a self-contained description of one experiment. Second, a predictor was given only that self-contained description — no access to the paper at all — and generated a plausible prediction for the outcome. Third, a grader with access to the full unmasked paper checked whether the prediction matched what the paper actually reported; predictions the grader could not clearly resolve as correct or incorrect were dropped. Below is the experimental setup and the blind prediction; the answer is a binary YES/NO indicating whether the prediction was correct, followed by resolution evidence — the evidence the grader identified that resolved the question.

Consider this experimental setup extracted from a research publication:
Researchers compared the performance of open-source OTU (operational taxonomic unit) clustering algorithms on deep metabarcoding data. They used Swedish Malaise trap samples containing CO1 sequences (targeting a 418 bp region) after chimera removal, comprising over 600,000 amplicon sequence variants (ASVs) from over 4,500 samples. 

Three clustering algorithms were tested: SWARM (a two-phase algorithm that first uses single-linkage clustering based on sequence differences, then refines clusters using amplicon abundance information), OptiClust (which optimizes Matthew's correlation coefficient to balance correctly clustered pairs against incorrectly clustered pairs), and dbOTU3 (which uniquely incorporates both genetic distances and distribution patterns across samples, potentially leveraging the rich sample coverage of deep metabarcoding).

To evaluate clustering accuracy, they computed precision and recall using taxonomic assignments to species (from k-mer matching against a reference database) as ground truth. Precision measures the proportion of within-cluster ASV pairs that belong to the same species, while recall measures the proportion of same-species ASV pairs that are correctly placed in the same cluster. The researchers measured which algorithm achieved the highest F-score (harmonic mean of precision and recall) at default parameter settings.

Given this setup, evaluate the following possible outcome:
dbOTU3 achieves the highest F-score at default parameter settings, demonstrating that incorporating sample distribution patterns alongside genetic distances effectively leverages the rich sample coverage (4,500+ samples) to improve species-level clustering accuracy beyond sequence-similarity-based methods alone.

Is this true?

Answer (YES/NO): NO